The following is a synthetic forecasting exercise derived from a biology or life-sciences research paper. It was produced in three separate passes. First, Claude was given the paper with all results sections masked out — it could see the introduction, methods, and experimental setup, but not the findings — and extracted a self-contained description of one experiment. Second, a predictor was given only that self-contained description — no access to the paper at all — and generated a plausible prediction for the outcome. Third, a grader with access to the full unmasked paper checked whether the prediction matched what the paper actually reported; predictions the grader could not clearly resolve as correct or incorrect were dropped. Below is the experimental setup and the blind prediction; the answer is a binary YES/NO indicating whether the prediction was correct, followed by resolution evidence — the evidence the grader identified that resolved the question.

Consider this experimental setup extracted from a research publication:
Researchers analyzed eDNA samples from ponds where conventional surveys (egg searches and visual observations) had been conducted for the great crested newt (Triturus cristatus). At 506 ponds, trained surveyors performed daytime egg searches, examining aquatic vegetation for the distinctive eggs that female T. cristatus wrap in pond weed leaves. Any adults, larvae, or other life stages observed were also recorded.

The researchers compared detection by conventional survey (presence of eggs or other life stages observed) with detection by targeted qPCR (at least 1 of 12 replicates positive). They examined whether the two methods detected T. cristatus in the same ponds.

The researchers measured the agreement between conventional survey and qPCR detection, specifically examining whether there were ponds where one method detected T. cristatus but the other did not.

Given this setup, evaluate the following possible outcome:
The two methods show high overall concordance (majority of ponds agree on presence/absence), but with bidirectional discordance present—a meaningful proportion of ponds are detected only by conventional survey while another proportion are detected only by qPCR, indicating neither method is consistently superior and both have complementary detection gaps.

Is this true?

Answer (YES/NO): NO